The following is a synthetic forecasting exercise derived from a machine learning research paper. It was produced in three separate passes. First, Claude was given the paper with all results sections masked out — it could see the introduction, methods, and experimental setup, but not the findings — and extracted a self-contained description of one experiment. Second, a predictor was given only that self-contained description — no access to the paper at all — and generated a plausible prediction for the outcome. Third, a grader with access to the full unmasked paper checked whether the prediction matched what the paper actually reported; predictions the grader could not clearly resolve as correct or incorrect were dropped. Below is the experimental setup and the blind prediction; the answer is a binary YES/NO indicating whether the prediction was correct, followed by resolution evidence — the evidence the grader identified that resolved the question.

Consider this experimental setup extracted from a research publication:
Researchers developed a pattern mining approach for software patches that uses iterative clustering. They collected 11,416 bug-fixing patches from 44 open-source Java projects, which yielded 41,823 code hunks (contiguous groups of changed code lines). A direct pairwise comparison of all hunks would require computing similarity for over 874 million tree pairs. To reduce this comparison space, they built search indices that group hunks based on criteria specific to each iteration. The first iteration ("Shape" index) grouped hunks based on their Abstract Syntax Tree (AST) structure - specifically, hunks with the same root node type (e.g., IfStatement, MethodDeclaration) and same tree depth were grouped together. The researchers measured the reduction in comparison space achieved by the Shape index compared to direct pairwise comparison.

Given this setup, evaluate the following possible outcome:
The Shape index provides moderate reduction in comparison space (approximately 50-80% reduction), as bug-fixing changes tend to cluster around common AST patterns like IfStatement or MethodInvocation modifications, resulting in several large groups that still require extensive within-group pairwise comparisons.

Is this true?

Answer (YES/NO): NO